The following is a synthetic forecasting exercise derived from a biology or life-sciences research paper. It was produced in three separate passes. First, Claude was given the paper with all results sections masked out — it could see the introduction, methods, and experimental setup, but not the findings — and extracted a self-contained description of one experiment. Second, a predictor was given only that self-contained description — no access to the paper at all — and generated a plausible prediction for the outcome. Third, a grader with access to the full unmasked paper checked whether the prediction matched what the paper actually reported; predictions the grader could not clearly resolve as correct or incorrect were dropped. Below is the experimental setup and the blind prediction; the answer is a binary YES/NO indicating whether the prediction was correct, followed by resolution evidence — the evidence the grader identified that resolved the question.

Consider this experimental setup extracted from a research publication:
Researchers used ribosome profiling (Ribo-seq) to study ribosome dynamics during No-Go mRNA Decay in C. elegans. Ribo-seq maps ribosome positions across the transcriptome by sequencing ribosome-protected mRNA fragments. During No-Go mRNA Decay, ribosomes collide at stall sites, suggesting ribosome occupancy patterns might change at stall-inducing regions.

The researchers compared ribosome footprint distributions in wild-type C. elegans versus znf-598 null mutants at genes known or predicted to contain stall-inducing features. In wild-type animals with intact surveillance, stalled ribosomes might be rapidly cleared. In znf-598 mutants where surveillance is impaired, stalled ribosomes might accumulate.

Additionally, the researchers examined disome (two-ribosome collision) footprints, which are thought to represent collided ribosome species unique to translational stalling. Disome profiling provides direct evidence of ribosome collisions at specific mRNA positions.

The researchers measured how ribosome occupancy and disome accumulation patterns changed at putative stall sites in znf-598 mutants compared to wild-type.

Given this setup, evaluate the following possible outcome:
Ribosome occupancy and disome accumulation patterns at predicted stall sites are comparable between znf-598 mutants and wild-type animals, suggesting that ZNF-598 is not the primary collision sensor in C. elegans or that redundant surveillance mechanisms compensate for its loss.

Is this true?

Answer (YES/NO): NO